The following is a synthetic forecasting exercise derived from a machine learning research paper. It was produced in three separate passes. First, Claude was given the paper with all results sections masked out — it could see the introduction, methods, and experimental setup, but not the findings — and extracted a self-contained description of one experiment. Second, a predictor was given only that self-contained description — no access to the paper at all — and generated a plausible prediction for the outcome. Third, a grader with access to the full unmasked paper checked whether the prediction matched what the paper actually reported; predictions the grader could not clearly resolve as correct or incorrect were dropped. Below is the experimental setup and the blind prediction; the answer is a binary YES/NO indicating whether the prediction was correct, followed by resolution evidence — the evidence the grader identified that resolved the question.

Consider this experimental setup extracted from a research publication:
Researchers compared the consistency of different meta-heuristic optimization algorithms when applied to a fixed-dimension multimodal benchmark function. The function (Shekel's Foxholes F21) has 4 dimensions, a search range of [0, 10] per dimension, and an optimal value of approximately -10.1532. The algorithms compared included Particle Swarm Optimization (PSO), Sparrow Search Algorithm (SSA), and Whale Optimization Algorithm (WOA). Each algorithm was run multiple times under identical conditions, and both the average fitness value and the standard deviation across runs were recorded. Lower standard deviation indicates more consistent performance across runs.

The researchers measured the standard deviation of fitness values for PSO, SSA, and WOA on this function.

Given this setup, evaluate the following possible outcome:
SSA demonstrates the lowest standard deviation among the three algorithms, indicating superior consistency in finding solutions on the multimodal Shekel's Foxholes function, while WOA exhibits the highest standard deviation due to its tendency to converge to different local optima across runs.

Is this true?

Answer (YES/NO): NO